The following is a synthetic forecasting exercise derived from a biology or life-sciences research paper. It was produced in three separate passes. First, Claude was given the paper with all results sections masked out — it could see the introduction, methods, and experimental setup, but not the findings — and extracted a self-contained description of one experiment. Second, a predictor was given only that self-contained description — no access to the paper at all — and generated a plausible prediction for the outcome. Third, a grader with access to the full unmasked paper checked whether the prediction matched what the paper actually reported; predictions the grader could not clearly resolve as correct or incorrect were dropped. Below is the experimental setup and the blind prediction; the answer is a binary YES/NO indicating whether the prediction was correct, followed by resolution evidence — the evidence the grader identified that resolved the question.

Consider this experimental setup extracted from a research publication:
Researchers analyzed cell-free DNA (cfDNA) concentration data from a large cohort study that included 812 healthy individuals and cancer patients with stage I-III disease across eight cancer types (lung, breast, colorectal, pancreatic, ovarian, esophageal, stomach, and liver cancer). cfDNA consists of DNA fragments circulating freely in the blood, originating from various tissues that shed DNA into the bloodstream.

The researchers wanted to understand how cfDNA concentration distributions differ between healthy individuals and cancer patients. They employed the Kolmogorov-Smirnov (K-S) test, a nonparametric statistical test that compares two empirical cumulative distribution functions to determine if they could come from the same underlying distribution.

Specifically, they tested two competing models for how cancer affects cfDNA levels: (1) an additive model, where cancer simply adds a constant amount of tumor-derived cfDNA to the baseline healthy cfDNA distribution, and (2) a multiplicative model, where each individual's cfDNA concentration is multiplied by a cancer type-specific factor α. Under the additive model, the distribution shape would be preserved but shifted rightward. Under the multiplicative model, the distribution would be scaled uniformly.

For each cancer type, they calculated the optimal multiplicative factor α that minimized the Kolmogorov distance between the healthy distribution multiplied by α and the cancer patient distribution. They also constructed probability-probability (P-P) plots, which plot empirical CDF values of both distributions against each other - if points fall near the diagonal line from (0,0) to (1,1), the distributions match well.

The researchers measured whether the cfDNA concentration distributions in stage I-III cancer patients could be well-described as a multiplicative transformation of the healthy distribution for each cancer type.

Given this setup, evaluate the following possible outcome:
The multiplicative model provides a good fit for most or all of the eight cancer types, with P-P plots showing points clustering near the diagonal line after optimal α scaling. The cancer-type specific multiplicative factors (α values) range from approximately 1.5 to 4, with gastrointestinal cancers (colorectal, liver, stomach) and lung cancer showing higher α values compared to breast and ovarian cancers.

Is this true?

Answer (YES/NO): NO